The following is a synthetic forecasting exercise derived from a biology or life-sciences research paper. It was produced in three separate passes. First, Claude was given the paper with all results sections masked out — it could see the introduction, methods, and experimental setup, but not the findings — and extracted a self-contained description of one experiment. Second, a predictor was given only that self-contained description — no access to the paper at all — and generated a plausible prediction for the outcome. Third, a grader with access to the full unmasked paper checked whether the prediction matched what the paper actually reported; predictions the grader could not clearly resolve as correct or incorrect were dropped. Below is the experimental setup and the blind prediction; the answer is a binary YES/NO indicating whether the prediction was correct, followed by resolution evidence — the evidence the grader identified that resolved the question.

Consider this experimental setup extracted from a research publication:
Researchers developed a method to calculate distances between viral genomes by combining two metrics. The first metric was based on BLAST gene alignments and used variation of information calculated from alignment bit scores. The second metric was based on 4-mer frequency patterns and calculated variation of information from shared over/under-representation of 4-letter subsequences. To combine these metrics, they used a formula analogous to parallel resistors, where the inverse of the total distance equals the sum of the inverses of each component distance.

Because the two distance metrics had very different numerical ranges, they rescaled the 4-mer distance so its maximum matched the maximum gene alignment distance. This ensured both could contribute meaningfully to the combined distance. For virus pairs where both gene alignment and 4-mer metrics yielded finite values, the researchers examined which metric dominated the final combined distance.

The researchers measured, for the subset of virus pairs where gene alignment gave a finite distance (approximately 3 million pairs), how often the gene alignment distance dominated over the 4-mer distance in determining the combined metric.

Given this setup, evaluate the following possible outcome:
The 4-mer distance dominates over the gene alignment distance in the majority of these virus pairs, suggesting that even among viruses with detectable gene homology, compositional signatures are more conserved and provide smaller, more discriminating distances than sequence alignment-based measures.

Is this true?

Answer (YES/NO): NO